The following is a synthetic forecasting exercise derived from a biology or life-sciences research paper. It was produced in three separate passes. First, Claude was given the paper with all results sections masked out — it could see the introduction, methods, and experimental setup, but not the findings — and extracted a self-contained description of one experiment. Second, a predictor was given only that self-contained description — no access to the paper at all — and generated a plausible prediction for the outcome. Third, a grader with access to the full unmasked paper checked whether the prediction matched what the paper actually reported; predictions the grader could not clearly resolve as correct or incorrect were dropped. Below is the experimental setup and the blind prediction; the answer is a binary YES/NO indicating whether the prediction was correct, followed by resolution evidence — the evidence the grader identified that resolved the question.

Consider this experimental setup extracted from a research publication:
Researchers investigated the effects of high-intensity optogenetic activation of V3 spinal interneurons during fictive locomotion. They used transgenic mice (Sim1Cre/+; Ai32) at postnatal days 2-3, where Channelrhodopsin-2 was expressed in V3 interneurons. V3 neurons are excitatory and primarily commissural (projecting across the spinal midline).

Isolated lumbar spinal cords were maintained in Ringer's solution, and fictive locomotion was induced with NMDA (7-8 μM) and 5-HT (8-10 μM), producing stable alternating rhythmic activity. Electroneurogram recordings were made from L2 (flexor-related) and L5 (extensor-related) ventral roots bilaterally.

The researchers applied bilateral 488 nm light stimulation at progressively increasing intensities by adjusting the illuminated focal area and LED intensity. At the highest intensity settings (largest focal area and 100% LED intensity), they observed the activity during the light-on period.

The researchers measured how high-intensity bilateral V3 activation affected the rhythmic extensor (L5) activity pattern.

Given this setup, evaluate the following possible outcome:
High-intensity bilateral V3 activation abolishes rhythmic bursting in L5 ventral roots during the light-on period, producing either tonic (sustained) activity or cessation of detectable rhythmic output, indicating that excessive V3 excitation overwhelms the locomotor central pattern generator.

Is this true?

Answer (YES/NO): YES